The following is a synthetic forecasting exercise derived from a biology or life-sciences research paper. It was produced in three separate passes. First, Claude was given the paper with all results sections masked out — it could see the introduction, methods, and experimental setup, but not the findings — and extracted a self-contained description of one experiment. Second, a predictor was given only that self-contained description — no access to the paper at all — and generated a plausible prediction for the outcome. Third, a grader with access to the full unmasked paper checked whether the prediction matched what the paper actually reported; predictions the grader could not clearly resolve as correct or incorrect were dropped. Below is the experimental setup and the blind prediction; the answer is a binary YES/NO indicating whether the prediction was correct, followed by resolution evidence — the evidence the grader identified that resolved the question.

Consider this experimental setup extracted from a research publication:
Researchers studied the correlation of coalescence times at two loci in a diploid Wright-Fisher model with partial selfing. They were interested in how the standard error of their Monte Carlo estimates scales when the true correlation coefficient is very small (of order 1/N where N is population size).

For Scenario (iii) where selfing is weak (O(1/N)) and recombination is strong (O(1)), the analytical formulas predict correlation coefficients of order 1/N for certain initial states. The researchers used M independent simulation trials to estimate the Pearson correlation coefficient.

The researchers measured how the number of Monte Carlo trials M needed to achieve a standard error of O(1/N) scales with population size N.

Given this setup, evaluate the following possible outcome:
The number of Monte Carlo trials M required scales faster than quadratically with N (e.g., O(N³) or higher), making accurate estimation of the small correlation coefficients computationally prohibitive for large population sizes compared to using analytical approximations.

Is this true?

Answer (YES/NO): NO